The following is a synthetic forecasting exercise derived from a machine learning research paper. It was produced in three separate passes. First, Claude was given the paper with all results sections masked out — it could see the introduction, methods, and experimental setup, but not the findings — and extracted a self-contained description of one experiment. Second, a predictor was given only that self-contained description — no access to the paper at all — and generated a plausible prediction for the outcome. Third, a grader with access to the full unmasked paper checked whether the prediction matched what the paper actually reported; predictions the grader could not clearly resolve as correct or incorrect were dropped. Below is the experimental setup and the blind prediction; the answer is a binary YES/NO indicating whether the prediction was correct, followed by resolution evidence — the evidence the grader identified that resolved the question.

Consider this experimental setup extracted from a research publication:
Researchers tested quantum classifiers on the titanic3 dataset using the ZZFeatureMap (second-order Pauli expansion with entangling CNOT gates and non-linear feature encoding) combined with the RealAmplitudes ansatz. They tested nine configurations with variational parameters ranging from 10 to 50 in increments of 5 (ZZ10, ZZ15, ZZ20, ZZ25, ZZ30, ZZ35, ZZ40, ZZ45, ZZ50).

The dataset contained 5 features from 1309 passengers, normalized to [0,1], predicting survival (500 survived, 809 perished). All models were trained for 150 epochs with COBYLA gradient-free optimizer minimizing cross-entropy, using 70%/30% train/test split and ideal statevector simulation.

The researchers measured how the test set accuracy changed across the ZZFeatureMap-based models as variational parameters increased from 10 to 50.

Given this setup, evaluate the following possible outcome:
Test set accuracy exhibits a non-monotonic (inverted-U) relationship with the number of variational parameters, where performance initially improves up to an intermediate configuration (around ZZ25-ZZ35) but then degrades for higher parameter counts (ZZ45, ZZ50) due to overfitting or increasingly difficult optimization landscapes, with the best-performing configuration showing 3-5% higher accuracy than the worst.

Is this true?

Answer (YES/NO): NO